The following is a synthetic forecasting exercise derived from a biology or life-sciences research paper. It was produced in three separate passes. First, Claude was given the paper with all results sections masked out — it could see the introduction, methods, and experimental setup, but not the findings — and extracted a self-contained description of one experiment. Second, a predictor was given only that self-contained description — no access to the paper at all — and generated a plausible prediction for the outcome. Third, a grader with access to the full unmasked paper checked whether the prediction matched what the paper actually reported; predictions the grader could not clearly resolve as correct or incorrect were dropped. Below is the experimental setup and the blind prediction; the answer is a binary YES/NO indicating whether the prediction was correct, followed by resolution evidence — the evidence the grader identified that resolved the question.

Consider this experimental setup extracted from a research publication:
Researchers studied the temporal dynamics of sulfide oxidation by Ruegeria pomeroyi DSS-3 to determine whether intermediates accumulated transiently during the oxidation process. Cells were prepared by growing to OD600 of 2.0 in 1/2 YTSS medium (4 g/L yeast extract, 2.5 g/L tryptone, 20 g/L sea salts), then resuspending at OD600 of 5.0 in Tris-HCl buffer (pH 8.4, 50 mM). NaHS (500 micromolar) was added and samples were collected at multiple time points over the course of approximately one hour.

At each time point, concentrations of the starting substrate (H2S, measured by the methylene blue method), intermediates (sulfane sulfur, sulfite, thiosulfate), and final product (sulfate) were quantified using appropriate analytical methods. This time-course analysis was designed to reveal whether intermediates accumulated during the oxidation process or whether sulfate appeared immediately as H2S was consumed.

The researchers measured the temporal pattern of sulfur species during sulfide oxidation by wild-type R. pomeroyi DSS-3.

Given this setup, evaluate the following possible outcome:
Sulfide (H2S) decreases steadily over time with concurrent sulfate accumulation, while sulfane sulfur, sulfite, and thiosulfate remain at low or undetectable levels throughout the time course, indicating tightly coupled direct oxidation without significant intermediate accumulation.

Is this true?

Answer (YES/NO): NO